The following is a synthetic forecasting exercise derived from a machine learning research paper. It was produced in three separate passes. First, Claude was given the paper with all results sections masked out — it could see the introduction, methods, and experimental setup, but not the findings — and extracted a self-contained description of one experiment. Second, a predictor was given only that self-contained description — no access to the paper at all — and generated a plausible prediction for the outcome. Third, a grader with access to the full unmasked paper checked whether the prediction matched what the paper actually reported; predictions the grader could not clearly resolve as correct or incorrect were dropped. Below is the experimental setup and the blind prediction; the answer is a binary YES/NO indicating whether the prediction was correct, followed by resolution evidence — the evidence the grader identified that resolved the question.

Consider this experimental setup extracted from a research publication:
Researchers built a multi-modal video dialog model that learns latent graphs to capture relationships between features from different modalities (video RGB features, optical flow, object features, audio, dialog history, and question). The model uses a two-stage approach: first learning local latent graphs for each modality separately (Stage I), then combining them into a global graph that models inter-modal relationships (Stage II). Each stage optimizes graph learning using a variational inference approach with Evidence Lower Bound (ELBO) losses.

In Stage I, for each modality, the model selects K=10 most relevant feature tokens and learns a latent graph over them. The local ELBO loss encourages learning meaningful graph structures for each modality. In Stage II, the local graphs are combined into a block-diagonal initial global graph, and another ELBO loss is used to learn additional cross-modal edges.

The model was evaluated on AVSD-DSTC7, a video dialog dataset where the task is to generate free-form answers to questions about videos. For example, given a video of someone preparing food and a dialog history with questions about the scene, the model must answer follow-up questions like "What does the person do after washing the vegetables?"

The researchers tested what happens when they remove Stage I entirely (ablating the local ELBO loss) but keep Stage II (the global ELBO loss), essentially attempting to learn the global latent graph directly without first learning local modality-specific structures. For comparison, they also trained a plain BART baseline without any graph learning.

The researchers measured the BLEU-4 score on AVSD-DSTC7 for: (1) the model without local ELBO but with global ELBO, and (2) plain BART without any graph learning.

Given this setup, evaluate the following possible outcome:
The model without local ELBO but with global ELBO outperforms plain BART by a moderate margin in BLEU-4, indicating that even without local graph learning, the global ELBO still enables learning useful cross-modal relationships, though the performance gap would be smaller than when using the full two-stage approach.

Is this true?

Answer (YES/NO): NO